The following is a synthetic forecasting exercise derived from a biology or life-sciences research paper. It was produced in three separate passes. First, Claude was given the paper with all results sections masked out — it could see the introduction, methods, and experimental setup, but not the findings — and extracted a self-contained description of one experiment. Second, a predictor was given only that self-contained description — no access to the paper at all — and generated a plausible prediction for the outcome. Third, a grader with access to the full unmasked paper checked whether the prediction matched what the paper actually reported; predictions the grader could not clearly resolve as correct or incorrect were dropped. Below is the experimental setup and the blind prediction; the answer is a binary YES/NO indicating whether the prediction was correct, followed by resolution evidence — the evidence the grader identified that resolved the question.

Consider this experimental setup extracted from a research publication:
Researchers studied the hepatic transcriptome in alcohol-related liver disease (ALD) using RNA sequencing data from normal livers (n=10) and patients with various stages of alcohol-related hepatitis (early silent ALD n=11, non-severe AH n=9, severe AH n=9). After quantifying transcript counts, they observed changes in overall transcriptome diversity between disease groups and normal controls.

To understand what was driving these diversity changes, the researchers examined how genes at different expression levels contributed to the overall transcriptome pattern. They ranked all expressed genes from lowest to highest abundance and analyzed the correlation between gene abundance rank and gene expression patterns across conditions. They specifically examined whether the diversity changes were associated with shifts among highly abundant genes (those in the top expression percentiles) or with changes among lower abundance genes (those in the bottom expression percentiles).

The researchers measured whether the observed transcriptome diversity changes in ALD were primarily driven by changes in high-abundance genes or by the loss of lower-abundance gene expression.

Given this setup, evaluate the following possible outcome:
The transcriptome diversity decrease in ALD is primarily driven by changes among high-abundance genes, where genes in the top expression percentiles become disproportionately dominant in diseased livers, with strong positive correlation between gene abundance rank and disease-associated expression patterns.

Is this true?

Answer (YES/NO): NO